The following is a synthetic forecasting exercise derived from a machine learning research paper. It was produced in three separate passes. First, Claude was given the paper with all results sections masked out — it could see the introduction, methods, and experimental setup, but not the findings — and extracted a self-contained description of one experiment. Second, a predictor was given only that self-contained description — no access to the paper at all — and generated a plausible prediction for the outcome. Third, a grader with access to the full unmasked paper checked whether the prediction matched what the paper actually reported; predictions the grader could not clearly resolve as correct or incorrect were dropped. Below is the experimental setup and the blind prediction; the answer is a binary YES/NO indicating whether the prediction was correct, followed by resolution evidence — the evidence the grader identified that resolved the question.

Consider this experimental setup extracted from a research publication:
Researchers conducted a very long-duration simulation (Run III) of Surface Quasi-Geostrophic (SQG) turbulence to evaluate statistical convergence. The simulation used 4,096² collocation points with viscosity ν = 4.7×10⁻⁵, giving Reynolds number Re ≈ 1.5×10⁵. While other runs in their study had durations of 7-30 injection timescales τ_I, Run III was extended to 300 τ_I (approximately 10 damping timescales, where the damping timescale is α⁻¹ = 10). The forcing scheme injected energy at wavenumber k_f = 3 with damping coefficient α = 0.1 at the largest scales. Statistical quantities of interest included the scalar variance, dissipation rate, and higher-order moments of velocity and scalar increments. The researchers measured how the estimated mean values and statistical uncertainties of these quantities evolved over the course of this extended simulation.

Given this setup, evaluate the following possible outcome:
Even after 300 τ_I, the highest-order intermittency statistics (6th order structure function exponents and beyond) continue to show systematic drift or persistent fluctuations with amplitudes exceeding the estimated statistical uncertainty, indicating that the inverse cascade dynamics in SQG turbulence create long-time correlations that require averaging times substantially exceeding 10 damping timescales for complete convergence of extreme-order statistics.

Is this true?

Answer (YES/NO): NO